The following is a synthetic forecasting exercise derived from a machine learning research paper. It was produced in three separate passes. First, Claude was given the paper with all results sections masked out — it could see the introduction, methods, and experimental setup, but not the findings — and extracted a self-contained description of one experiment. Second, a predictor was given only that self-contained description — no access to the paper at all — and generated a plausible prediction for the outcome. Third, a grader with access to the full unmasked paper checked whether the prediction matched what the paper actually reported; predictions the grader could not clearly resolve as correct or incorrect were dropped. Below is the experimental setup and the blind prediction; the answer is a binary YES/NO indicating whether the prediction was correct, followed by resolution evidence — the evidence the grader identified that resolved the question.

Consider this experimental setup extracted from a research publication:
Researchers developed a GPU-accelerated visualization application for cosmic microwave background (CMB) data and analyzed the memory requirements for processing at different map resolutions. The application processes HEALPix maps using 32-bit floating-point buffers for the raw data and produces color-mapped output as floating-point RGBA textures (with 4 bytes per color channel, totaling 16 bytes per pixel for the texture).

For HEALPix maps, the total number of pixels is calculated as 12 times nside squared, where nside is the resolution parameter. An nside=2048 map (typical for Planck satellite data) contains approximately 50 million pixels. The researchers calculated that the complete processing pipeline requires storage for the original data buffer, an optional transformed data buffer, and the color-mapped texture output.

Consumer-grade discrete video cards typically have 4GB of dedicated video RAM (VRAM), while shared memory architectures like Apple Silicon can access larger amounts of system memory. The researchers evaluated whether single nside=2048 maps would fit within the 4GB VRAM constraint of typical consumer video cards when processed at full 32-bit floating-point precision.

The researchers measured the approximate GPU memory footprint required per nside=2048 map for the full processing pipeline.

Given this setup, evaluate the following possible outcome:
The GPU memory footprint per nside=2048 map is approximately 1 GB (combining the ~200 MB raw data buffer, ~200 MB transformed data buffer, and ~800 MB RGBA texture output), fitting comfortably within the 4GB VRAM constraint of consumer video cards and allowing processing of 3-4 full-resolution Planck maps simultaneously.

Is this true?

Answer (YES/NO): NO